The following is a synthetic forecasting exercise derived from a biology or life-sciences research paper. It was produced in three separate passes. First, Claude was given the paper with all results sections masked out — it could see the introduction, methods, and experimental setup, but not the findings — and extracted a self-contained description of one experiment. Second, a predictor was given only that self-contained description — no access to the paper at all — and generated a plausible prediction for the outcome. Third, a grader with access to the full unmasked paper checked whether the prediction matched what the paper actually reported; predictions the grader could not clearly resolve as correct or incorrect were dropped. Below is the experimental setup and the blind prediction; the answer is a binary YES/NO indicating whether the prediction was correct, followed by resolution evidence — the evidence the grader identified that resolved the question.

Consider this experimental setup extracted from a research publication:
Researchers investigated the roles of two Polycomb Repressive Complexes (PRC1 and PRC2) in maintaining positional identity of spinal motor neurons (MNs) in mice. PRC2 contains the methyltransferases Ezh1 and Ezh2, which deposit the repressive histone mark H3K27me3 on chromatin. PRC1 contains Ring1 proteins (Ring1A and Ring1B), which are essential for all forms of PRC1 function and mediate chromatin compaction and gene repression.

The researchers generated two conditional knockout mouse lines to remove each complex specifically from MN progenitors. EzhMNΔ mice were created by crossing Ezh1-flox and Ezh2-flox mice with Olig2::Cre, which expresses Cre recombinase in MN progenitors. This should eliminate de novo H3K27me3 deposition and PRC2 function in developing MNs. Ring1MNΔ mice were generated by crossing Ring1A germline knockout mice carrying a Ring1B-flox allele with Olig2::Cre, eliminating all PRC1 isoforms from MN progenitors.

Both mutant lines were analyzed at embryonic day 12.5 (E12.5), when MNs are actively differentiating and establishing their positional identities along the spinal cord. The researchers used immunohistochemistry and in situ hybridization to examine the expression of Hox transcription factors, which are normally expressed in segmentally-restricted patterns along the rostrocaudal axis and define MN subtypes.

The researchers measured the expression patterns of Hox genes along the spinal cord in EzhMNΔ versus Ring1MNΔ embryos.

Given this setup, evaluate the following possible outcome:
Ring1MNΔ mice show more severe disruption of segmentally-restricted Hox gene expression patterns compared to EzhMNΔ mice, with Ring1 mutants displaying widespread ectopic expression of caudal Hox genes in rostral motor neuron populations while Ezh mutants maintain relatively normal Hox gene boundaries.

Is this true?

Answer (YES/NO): YES